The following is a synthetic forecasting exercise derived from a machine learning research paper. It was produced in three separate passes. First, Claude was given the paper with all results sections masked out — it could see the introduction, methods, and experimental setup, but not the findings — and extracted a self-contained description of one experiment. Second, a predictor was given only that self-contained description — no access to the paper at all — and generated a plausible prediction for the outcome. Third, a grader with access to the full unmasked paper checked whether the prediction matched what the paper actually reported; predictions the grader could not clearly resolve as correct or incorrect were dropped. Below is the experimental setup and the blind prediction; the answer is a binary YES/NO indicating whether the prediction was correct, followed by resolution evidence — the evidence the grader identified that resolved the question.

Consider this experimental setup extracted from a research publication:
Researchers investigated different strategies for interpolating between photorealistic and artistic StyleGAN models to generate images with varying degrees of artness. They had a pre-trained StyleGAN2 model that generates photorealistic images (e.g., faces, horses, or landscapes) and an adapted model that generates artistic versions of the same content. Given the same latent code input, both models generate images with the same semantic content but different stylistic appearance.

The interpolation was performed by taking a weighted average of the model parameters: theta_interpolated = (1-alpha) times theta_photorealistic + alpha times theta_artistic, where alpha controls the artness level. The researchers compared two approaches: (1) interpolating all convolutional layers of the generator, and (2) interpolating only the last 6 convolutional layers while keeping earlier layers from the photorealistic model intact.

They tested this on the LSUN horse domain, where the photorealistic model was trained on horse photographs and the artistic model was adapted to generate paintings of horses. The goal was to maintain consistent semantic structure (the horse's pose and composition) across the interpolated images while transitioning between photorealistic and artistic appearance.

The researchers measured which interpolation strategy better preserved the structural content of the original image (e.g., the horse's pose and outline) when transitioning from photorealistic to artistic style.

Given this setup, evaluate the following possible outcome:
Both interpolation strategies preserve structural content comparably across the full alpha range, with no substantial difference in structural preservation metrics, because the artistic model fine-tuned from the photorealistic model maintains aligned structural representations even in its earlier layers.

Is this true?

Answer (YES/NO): NO